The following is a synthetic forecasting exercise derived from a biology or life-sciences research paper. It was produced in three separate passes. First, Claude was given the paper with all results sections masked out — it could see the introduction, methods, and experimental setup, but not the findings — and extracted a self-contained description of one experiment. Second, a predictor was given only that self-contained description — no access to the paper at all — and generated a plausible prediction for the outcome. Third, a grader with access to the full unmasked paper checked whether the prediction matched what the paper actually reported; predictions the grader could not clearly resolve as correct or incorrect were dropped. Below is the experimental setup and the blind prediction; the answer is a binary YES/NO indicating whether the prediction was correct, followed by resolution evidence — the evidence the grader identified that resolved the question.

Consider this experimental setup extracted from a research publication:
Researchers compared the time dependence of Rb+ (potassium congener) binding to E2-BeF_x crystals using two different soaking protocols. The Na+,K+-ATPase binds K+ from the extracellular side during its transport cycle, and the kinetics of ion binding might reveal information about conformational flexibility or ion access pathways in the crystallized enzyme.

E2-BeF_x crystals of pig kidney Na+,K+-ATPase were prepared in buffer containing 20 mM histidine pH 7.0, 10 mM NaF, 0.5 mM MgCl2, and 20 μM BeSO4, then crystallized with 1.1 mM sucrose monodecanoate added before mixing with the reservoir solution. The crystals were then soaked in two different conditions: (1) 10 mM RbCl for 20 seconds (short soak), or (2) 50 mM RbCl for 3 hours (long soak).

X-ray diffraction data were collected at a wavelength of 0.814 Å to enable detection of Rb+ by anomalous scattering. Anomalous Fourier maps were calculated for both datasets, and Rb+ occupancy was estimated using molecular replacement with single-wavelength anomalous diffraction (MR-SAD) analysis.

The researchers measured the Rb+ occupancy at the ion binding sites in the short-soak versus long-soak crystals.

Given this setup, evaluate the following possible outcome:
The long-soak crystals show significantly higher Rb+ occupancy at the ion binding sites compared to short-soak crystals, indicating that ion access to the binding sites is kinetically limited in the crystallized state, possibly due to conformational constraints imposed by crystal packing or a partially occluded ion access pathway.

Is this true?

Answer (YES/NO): YES